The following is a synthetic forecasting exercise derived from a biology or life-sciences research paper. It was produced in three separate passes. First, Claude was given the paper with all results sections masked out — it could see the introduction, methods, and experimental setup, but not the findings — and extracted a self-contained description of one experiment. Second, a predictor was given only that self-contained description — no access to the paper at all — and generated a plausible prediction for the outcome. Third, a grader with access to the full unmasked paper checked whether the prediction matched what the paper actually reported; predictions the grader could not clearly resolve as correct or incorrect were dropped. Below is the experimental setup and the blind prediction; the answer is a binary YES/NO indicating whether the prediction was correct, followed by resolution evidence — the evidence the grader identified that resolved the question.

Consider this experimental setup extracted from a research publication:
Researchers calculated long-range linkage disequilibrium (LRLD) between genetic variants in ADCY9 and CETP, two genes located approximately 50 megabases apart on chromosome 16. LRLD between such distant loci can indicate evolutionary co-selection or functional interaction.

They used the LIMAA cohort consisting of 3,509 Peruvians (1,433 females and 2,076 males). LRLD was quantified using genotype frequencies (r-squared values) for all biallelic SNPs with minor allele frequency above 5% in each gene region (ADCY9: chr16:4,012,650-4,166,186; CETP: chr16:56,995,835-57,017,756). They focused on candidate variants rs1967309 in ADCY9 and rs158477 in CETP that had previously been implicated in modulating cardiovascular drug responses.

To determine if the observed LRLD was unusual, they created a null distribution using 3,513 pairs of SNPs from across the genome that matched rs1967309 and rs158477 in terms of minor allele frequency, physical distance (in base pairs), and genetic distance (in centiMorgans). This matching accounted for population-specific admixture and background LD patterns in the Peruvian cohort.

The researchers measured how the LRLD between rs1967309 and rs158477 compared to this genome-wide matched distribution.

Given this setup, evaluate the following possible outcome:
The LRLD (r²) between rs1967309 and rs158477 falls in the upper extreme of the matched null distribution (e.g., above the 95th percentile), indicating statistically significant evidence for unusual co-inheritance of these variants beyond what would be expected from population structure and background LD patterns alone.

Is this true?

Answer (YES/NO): YES